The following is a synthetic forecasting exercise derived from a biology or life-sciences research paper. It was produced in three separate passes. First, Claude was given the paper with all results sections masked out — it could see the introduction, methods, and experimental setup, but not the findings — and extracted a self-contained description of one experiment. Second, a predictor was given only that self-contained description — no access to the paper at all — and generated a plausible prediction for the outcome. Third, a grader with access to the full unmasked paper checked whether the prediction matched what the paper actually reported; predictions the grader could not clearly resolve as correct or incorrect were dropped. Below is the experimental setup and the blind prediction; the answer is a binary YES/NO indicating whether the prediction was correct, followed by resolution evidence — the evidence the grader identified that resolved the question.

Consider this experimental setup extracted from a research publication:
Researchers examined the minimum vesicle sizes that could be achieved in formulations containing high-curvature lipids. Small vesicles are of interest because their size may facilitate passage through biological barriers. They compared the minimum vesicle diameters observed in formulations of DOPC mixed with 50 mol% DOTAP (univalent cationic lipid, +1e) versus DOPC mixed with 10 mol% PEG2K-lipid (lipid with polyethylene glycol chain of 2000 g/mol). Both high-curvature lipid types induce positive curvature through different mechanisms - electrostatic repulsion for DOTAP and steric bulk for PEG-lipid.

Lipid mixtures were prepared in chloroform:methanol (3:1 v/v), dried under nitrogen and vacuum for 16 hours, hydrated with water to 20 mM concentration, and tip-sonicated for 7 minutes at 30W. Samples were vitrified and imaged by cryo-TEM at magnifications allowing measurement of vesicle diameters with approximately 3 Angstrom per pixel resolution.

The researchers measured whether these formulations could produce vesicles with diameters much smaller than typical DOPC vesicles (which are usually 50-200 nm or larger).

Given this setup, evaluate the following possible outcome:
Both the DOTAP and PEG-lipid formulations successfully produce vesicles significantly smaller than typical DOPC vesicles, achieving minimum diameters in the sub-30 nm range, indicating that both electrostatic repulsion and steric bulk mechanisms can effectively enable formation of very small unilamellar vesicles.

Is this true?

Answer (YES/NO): YES